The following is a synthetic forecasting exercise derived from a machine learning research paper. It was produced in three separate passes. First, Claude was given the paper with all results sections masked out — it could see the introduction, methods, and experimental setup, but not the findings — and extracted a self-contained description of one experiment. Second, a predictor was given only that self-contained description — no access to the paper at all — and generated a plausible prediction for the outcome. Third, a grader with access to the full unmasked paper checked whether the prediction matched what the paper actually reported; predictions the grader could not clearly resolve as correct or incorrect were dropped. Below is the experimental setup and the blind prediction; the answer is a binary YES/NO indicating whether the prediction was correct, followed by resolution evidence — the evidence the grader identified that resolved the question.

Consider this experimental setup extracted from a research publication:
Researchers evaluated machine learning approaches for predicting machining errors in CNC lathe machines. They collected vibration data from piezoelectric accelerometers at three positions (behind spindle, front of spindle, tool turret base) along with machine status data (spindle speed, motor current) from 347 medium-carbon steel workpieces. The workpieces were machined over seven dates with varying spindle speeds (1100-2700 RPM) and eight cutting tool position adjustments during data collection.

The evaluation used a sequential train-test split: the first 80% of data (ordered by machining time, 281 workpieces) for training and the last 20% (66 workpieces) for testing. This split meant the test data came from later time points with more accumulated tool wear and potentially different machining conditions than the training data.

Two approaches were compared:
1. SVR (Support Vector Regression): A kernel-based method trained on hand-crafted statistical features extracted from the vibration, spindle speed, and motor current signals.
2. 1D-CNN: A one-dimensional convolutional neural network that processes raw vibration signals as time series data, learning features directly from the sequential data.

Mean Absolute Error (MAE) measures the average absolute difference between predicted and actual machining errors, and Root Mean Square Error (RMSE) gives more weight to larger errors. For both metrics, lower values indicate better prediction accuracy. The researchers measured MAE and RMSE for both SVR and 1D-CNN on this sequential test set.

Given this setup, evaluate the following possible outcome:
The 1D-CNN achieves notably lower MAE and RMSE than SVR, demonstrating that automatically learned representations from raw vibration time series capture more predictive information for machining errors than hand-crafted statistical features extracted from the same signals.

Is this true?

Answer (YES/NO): NO